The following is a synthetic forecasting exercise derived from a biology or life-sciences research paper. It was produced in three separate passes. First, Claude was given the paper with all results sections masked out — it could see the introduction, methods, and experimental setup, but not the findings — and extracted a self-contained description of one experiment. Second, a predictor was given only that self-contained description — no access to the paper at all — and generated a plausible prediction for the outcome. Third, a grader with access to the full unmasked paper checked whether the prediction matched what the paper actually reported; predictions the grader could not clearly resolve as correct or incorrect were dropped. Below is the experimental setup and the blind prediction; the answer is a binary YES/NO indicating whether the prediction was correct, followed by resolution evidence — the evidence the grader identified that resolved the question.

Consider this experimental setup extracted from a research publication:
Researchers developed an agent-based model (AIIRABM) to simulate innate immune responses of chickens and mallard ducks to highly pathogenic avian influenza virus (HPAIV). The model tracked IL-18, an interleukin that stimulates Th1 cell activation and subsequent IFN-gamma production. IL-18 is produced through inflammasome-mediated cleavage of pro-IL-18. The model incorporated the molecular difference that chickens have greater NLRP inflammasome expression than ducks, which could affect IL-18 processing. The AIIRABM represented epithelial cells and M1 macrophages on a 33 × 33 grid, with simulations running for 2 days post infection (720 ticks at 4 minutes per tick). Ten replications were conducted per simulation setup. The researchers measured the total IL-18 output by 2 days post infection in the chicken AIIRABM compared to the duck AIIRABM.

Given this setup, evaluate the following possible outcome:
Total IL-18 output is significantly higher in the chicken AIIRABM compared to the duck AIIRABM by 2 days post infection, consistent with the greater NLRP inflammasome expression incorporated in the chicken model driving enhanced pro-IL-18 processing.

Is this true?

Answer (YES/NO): NO